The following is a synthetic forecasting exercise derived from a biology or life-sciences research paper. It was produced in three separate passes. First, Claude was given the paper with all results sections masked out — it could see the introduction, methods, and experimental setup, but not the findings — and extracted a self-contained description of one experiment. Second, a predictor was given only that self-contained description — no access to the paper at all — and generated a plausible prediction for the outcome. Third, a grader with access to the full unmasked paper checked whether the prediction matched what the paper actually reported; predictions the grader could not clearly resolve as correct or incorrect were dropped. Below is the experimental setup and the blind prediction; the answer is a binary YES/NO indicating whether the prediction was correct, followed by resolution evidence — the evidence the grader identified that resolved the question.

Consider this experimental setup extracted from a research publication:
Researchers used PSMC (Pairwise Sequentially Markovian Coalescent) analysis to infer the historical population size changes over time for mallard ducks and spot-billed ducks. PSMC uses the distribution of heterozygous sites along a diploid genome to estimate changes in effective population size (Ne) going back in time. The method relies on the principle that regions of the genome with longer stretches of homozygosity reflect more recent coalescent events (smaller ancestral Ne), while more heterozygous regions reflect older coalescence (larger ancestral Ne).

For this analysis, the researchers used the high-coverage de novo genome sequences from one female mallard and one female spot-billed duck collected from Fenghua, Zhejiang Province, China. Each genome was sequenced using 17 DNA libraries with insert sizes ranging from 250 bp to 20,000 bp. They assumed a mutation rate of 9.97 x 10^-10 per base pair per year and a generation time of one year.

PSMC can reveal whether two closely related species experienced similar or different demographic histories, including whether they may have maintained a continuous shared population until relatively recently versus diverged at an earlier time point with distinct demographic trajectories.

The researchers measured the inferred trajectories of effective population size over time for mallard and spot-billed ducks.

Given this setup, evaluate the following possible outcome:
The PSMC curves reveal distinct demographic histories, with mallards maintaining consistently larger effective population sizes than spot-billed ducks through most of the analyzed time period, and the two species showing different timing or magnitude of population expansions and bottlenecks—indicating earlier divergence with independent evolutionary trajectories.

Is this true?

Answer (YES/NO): NO